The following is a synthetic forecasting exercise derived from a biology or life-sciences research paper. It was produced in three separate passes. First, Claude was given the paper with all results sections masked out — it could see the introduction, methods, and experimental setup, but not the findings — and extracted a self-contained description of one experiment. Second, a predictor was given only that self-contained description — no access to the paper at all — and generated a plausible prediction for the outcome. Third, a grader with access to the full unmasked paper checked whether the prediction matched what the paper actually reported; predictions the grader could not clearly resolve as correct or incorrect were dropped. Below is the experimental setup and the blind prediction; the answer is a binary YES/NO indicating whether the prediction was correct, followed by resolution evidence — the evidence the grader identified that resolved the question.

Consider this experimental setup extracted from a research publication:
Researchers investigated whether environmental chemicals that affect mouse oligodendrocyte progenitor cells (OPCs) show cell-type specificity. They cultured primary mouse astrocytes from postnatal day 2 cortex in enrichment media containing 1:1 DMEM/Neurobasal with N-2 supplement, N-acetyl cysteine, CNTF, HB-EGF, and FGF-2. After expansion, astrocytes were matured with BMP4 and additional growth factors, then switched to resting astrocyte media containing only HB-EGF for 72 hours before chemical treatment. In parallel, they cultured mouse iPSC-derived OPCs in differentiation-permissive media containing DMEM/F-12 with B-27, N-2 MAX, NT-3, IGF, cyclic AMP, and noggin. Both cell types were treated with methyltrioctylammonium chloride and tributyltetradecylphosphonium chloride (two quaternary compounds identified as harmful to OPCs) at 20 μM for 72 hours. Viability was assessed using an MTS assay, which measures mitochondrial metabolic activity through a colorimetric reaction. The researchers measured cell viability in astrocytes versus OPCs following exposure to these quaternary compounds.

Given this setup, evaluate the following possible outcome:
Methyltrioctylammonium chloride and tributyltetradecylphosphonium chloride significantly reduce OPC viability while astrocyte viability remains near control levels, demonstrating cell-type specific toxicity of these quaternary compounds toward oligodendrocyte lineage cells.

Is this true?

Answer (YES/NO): YES